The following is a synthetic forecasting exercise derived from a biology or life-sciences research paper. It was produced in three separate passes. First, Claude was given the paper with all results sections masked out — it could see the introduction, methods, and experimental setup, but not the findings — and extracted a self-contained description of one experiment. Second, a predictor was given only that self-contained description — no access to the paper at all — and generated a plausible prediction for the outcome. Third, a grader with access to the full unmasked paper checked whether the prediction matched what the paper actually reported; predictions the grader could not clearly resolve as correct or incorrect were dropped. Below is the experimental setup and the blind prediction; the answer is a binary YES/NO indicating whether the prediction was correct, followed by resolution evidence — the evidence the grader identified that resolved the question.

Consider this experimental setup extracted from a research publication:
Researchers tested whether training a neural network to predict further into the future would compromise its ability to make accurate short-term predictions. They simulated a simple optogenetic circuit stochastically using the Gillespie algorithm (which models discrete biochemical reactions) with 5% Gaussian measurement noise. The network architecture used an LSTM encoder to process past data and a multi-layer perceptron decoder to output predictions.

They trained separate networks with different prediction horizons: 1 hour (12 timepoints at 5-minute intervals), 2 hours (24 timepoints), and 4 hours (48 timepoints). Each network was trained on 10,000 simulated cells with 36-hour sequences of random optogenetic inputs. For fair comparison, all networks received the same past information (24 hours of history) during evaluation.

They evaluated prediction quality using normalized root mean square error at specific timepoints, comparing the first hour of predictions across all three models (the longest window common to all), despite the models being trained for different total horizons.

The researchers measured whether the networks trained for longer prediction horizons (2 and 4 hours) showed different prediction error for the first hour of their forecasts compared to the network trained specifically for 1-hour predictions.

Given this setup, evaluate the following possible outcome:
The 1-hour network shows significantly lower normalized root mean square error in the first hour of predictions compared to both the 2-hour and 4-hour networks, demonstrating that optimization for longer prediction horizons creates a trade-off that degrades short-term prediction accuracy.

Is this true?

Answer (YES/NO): NO